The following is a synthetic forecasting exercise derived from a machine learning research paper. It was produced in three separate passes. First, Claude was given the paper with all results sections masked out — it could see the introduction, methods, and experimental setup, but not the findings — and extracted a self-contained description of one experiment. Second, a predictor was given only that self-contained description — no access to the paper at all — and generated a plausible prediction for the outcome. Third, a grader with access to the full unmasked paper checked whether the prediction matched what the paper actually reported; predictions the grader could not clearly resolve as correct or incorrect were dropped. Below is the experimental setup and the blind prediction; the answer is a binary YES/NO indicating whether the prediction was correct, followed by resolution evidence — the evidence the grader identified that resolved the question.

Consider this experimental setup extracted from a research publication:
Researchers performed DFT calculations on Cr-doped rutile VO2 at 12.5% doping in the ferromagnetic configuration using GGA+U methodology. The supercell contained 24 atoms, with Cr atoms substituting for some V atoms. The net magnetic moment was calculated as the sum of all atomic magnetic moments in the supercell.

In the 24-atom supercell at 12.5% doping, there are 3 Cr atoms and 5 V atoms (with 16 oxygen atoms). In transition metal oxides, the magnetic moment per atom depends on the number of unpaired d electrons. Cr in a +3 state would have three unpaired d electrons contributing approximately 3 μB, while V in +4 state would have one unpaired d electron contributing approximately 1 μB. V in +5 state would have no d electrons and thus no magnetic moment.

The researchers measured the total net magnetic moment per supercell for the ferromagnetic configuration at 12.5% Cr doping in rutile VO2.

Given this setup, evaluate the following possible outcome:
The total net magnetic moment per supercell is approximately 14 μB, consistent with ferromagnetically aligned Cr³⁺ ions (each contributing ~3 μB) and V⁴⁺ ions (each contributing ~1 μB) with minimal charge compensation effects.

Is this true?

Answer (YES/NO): NO